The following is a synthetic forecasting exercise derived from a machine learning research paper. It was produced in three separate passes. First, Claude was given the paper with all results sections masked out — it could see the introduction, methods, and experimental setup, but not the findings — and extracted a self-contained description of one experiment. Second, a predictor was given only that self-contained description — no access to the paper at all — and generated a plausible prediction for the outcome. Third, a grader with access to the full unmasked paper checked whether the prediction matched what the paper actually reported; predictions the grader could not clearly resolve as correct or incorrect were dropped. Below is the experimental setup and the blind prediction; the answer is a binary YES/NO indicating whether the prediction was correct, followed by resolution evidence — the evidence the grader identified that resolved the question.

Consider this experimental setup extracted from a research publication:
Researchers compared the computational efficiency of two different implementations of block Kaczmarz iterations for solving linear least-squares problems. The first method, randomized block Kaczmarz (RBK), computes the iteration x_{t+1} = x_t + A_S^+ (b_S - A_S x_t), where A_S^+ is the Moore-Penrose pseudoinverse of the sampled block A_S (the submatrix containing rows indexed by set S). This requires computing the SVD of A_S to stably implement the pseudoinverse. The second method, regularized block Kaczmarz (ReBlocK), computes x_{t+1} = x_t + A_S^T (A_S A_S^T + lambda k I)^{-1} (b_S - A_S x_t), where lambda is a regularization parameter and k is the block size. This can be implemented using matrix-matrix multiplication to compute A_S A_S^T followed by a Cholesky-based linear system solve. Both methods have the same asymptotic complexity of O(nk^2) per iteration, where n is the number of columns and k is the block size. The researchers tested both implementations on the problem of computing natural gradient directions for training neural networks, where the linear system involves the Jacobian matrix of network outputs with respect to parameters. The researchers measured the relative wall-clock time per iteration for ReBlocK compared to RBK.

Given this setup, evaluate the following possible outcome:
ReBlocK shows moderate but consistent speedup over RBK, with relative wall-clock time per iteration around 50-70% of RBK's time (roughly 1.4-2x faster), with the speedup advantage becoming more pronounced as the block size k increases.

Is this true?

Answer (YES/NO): NO